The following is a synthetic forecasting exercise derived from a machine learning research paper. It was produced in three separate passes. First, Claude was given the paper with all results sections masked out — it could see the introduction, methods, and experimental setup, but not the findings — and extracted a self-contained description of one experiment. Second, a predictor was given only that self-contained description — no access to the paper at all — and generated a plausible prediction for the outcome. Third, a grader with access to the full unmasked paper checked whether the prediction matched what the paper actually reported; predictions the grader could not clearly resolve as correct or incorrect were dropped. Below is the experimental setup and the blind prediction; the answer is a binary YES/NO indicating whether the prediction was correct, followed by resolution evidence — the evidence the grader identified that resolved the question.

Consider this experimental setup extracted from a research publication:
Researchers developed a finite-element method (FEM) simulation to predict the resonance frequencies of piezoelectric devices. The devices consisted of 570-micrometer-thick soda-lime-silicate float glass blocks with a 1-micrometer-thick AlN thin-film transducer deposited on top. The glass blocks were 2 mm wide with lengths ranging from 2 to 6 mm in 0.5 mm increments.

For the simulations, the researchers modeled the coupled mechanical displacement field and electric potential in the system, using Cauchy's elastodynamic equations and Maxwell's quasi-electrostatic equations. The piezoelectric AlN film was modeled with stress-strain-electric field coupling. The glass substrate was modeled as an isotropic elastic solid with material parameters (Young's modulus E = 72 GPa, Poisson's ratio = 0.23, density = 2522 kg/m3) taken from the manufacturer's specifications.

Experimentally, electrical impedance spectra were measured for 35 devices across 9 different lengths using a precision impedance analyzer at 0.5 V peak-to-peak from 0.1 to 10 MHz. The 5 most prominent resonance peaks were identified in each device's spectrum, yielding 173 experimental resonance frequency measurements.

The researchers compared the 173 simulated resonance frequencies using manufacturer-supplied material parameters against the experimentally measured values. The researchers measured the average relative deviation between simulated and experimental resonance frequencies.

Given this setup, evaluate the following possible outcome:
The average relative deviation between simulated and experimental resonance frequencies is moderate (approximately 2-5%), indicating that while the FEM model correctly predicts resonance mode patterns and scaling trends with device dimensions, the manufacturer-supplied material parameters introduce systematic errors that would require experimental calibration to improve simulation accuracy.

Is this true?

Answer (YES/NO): YES